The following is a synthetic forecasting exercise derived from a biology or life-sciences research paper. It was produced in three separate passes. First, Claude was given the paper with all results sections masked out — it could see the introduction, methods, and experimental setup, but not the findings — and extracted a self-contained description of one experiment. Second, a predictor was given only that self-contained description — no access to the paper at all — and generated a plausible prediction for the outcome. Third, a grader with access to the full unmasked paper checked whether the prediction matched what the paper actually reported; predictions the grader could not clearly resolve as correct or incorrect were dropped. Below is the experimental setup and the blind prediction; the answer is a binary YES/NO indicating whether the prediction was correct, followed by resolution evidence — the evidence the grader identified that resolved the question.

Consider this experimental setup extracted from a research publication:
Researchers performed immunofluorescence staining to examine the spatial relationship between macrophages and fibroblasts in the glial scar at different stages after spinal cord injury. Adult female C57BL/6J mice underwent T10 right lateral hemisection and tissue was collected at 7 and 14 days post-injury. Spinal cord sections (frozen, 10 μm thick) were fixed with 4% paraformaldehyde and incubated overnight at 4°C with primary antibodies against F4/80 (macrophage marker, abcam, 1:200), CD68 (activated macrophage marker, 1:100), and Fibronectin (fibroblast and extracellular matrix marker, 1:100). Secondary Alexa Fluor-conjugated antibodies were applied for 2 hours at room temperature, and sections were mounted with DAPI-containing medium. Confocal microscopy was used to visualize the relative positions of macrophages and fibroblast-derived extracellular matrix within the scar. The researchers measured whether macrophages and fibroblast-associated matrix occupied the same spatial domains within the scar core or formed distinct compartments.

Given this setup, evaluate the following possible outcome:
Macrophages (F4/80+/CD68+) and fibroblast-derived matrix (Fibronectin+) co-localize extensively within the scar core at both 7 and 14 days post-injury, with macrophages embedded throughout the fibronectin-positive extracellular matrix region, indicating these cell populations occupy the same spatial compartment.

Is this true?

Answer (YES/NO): NO